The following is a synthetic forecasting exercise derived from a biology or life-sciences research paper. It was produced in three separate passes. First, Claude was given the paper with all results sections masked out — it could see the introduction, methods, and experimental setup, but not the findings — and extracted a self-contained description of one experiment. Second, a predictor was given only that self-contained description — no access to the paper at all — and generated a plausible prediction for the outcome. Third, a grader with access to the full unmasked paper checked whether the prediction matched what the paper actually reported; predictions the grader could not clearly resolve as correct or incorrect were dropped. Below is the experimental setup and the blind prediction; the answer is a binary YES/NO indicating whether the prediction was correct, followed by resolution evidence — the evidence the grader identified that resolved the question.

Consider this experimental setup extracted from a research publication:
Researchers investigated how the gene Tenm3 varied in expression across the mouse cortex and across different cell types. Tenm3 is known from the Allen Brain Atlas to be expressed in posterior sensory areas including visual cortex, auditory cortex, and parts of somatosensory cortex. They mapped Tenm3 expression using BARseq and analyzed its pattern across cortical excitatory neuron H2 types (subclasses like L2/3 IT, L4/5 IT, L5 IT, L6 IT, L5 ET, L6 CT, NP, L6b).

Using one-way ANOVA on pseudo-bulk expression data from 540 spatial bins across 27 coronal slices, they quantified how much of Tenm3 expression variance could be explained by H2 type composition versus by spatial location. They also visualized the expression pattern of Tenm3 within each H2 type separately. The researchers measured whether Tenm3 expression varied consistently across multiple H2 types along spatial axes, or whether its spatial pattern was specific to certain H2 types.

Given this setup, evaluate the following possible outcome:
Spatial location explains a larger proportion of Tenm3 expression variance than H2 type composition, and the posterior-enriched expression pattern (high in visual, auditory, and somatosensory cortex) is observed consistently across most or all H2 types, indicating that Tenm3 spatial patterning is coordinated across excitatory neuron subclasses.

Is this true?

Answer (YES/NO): YES